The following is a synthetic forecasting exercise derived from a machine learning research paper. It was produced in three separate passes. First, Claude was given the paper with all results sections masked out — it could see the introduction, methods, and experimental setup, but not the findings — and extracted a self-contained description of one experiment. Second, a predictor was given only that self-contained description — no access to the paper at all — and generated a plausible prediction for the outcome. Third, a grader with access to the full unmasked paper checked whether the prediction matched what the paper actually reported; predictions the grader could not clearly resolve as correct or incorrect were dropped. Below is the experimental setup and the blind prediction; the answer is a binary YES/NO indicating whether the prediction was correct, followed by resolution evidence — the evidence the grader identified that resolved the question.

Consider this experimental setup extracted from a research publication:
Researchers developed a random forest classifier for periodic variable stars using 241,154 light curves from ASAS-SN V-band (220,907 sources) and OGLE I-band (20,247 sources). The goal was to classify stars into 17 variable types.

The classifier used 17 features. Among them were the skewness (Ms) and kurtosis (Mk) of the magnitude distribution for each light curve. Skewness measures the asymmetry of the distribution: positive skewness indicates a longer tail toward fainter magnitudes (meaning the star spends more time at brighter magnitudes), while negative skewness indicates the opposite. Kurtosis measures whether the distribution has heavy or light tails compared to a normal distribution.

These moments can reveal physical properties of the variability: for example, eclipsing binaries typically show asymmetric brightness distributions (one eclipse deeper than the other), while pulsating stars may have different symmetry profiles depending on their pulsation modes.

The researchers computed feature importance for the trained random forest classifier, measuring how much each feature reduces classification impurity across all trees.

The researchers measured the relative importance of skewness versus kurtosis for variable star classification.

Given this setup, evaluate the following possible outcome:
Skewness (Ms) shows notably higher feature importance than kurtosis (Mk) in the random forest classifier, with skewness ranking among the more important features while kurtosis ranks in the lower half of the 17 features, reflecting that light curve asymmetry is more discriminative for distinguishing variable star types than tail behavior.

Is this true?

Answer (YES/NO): NO